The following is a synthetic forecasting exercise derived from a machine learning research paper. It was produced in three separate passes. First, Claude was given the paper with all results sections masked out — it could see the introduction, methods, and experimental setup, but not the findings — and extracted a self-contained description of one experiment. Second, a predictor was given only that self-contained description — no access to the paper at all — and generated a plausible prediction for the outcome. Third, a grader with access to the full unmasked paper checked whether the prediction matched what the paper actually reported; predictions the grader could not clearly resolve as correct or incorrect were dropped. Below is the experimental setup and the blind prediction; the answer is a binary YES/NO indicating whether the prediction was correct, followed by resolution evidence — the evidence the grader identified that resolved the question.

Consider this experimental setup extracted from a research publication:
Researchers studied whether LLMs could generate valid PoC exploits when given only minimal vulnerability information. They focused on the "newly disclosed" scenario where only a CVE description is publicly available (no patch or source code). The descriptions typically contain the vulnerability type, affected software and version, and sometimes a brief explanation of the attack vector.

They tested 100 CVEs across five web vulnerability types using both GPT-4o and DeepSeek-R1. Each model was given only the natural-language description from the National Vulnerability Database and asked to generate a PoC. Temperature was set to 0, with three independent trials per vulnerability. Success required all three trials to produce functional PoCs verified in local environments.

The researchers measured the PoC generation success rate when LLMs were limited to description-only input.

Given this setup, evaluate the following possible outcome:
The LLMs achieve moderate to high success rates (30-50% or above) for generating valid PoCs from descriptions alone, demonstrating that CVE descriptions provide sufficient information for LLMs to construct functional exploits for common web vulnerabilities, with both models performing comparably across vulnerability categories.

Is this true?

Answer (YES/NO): NO